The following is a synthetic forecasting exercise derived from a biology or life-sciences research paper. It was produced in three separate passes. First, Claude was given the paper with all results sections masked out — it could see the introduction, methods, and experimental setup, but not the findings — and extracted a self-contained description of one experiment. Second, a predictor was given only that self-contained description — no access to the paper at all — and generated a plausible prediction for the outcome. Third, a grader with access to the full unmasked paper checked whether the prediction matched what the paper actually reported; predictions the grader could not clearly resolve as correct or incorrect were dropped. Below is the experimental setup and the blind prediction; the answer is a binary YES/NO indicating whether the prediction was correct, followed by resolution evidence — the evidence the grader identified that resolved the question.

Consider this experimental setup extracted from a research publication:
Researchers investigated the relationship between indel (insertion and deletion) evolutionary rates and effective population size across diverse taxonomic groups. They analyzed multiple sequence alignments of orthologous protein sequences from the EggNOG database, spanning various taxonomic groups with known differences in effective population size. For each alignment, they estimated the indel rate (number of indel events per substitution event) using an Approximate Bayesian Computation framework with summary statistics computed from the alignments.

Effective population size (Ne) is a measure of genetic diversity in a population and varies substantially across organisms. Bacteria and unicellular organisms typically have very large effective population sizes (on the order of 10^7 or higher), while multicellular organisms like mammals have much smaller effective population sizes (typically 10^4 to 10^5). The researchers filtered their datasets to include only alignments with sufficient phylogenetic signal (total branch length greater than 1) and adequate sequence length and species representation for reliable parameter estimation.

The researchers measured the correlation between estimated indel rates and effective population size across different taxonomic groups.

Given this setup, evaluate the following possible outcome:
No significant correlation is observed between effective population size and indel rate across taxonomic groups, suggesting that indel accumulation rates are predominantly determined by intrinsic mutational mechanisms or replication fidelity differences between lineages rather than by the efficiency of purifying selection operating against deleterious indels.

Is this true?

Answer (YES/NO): NO